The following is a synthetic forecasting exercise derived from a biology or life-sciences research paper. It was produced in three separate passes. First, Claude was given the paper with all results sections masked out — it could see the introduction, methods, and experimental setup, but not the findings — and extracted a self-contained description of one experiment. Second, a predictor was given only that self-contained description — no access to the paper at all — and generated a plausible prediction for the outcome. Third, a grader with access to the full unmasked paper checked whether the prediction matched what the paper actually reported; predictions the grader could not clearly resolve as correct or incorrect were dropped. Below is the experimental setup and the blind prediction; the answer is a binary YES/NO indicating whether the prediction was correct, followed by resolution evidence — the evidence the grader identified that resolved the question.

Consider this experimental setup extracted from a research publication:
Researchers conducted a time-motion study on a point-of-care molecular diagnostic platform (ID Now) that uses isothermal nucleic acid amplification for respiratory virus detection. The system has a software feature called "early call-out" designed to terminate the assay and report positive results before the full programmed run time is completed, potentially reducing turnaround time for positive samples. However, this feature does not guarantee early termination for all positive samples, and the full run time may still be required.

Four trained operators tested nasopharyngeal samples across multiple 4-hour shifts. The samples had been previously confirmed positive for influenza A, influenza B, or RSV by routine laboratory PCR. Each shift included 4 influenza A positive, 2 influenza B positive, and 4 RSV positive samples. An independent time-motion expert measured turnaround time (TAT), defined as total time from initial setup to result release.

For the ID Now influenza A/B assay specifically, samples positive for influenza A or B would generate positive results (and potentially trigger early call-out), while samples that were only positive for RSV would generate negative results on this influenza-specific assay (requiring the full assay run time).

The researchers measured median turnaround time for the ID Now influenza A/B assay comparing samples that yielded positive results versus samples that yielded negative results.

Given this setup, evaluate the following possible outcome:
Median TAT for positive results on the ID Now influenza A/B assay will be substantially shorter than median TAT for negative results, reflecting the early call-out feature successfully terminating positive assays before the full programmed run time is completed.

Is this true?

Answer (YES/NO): YES